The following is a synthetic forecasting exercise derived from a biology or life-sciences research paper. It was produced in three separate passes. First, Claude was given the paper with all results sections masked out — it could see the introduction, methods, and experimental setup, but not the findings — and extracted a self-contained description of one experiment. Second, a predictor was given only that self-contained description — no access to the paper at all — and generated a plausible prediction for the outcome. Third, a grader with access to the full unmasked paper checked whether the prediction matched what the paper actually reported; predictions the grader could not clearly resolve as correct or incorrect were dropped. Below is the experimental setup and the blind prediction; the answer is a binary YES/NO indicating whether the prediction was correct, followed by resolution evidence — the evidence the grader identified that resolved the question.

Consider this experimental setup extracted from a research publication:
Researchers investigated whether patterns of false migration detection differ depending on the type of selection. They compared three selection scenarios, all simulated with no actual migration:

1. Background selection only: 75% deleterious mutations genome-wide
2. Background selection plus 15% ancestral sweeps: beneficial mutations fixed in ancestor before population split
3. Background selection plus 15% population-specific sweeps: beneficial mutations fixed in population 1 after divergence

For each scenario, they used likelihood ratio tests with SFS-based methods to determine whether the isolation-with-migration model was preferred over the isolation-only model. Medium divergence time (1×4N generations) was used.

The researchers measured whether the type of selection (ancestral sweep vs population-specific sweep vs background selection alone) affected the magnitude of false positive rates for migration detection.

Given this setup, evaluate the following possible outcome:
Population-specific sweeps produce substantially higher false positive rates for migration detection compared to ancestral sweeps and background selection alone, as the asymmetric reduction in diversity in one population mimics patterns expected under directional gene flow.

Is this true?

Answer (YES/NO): NO